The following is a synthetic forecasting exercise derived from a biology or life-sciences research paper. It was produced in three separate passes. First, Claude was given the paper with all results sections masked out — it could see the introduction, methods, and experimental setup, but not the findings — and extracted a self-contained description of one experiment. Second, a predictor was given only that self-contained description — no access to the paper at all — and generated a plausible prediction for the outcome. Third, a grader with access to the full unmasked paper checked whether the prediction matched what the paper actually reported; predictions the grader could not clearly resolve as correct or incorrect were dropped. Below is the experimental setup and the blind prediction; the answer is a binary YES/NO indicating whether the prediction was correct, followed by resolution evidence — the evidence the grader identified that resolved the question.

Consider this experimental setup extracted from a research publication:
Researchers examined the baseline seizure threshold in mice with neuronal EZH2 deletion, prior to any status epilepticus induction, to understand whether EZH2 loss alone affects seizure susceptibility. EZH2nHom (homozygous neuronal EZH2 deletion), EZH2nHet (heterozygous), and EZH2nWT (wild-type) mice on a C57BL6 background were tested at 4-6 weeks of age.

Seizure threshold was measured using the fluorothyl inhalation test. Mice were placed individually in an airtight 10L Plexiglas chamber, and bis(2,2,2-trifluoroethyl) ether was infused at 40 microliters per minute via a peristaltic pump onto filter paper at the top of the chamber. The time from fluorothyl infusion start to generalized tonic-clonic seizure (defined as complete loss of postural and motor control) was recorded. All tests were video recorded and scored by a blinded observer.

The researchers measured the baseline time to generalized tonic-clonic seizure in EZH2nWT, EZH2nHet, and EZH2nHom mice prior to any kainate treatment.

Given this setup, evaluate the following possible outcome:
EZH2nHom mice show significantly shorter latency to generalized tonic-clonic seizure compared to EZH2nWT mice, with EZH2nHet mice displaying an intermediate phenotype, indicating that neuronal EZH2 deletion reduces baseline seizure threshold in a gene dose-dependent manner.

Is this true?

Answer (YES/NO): NO